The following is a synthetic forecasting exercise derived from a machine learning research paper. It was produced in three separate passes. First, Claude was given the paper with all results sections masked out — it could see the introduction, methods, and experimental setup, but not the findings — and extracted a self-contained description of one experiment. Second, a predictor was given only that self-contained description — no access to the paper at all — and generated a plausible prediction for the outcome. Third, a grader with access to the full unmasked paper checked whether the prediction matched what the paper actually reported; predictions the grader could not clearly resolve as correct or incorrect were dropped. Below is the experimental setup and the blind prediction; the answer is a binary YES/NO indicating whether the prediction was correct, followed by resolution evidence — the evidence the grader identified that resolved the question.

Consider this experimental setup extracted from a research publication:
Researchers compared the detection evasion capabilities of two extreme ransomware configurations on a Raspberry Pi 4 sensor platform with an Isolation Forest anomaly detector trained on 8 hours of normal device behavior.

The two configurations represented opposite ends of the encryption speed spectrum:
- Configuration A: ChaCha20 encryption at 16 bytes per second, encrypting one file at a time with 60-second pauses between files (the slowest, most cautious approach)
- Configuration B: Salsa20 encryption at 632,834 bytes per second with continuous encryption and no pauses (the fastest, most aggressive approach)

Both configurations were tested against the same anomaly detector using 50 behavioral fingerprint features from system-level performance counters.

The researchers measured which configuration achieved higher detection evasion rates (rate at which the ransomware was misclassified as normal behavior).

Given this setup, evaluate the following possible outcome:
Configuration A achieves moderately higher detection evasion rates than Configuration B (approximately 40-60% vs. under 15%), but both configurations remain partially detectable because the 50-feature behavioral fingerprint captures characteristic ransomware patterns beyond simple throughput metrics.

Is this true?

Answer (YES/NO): NO